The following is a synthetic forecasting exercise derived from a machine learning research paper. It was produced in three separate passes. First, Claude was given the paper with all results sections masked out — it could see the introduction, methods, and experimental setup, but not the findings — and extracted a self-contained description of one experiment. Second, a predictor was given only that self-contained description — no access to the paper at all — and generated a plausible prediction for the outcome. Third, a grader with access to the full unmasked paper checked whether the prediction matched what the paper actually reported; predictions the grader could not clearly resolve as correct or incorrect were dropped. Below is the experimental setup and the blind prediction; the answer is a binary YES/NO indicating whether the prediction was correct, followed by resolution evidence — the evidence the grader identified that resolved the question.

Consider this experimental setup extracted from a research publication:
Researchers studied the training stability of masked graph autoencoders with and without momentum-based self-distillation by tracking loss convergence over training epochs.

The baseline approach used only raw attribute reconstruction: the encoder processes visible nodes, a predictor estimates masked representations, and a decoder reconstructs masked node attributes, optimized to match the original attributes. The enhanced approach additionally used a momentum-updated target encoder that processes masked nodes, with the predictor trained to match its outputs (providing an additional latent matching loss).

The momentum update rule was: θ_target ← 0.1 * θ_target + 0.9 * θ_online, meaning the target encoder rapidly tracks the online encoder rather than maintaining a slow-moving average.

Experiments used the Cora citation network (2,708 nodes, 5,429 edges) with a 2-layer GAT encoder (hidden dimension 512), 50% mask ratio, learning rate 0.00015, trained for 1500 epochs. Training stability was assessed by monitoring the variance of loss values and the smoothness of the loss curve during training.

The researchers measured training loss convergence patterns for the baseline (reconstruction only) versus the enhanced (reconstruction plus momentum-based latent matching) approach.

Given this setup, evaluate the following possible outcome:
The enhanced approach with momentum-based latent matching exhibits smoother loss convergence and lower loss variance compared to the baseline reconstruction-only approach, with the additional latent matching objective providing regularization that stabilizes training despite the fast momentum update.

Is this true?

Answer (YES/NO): YES